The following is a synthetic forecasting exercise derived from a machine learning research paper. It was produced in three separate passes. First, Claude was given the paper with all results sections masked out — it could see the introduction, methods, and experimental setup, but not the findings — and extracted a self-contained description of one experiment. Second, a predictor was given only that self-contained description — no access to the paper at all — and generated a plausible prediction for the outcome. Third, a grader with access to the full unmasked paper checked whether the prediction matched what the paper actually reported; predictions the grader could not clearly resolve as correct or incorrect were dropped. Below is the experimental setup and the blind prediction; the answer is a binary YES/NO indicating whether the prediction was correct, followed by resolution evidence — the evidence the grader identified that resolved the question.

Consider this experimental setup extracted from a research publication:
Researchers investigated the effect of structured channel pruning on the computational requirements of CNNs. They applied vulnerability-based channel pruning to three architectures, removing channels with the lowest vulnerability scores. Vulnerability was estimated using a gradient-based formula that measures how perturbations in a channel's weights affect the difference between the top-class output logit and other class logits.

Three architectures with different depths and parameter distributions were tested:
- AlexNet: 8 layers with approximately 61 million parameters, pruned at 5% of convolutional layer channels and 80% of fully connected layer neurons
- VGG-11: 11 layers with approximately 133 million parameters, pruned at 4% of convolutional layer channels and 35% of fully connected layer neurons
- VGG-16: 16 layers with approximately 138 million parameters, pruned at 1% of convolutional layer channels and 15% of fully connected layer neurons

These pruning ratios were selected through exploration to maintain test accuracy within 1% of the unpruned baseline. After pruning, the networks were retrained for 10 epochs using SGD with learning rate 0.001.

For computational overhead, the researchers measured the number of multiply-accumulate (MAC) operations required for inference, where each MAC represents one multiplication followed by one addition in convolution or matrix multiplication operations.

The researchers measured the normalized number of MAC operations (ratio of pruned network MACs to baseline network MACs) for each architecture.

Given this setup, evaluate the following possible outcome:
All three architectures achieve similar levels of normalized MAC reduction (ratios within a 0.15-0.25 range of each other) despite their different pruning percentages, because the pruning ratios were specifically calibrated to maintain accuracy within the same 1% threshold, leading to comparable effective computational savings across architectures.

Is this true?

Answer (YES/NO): NO